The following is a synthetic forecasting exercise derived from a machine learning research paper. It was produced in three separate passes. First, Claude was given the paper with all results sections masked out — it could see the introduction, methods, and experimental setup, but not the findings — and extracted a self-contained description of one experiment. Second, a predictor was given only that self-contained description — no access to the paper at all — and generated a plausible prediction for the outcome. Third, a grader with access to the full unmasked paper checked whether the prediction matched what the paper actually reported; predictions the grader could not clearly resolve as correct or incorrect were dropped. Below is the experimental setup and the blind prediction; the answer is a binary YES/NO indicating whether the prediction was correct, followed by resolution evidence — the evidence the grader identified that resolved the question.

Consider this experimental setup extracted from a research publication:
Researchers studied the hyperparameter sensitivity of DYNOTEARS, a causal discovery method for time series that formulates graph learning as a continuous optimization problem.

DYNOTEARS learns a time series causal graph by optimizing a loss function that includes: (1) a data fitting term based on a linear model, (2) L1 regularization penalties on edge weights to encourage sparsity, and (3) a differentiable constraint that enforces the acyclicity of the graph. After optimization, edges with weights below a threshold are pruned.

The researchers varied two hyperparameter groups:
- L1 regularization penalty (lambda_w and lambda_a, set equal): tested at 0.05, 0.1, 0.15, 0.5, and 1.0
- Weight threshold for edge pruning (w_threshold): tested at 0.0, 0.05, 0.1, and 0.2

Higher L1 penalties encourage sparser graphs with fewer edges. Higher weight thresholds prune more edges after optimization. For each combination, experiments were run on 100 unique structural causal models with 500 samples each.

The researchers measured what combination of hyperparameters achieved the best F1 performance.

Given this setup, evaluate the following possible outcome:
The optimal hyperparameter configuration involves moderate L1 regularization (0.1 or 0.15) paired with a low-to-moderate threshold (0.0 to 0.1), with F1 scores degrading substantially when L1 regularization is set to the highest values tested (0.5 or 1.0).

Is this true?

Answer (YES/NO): NO